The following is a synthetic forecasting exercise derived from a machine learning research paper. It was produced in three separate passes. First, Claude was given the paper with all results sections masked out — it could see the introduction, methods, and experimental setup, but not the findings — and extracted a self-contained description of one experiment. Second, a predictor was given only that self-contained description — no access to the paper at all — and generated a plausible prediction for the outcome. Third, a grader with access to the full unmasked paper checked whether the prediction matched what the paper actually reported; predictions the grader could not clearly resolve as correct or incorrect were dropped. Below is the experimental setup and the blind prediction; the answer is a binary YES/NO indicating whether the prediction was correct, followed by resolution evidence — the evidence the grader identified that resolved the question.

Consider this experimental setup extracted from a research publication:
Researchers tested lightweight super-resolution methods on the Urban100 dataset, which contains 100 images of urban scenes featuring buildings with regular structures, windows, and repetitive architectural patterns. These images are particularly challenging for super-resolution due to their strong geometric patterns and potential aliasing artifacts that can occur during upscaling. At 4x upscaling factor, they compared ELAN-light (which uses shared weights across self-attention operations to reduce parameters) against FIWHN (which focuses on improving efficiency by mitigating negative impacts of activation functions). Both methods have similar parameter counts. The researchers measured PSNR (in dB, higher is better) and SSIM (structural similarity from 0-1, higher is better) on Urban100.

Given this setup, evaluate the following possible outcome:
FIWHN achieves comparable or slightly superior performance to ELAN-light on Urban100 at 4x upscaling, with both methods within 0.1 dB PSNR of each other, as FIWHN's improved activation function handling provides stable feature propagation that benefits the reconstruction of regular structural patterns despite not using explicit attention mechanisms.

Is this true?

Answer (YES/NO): YES